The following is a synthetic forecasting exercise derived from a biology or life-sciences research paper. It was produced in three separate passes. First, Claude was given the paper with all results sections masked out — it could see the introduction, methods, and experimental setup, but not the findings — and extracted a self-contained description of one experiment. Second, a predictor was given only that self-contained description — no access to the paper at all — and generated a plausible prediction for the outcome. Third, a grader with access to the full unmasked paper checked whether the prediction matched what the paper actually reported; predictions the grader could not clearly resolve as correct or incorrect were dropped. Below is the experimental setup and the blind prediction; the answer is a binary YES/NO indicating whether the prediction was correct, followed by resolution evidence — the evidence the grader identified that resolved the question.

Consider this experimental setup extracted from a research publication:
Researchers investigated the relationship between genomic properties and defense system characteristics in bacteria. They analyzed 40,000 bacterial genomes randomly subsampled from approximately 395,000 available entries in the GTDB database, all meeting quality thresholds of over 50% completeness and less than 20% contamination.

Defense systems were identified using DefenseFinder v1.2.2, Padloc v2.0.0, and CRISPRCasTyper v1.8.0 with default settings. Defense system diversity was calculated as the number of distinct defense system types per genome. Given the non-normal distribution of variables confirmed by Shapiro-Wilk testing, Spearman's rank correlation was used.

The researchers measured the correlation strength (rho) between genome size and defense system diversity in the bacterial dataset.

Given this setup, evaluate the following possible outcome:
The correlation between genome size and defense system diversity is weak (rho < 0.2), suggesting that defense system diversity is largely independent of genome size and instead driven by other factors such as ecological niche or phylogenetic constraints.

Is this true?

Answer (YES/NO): NO